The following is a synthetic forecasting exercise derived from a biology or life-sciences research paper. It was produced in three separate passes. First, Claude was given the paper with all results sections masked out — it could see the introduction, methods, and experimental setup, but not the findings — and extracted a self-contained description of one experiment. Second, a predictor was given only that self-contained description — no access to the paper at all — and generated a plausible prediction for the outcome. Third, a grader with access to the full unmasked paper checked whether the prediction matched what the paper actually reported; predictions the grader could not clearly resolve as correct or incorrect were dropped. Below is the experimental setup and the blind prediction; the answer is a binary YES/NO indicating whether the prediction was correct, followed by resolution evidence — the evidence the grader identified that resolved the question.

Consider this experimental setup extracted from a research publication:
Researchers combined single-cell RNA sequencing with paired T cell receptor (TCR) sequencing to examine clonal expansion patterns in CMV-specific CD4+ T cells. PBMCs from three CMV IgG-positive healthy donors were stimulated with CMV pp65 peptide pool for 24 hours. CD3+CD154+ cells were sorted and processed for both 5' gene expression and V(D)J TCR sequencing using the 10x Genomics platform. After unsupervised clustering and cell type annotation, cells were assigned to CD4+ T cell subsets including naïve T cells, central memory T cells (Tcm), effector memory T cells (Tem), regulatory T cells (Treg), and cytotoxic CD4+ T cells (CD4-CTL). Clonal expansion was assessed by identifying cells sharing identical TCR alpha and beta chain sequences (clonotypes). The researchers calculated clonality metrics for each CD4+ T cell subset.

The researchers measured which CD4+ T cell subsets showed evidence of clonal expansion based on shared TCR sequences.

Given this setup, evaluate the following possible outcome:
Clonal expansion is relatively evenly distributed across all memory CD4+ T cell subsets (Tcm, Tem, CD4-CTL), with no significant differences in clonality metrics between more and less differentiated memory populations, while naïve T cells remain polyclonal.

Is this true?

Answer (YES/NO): NO